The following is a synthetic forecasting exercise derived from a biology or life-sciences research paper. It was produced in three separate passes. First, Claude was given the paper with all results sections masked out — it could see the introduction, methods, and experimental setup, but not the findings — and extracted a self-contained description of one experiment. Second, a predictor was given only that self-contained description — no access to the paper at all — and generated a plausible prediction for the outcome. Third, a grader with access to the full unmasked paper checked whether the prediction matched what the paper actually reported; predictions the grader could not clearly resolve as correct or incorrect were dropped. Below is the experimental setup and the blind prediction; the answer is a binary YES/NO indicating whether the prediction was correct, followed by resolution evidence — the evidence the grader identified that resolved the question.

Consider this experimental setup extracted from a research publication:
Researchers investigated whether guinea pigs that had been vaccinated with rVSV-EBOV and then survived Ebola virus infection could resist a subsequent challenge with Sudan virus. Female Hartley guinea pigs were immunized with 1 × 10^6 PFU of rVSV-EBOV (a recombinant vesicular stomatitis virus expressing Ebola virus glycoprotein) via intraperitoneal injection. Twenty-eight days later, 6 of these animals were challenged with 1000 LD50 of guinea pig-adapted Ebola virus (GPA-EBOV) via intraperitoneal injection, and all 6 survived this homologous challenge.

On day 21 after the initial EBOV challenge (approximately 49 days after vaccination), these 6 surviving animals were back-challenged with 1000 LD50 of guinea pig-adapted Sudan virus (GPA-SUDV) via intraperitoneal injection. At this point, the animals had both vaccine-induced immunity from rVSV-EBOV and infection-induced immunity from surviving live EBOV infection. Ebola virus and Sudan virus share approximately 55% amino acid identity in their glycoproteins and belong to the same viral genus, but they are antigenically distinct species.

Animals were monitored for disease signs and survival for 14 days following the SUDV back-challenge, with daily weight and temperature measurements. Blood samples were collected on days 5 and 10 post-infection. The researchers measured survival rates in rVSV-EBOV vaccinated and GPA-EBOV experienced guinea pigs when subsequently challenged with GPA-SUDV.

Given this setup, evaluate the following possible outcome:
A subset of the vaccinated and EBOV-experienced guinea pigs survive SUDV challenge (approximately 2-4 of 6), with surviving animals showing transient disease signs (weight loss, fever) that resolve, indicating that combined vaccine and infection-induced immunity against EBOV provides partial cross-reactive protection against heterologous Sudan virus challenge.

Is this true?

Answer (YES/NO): NO